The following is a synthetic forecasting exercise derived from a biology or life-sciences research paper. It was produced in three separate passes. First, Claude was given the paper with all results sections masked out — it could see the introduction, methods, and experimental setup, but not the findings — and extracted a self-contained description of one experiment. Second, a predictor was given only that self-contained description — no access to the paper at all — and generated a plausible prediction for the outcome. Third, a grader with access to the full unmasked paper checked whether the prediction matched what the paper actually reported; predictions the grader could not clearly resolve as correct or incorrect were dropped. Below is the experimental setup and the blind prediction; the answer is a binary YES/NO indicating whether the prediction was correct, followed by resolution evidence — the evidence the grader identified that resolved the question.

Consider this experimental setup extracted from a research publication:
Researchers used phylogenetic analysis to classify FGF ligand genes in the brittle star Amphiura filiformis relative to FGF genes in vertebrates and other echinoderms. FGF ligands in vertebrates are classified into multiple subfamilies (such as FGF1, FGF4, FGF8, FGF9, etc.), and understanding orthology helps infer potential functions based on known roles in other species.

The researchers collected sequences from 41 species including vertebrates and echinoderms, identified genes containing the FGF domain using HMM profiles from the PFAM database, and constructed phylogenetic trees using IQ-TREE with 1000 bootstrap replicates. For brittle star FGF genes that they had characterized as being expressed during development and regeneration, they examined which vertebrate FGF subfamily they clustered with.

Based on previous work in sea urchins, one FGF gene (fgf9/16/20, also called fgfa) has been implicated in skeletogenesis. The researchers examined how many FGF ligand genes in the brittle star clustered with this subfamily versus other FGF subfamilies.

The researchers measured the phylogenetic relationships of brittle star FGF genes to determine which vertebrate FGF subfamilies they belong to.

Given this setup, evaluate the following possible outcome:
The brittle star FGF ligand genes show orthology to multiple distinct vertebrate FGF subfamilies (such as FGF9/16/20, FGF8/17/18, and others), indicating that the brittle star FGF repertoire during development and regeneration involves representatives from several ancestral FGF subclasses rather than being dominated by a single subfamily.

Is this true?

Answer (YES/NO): YES